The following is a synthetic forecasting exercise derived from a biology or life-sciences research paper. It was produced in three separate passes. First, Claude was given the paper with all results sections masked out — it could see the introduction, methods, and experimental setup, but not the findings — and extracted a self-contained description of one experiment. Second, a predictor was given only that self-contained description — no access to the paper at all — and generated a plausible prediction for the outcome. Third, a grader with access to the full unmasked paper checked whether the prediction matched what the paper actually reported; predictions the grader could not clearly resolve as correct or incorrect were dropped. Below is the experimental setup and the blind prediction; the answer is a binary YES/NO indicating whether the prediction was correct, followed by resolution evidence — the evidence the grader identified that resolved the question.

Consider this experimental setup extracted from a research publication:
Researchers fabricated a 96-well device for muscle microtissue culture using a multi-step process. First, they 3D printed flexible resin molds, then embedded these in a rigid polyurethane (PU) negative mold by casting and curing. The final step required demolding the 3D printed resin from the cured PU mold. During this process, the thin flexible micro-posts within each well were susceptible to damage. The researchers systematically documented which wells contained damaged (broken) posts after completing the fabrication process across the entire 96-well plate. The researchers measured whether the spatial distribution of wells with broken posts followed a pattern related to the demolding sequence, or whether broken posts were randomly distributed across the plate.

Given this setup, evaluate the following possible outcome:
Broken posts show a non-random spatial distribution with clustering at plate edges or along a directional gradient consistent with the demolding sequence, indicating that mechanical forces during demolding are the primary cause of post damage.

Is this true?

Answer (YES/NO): YES